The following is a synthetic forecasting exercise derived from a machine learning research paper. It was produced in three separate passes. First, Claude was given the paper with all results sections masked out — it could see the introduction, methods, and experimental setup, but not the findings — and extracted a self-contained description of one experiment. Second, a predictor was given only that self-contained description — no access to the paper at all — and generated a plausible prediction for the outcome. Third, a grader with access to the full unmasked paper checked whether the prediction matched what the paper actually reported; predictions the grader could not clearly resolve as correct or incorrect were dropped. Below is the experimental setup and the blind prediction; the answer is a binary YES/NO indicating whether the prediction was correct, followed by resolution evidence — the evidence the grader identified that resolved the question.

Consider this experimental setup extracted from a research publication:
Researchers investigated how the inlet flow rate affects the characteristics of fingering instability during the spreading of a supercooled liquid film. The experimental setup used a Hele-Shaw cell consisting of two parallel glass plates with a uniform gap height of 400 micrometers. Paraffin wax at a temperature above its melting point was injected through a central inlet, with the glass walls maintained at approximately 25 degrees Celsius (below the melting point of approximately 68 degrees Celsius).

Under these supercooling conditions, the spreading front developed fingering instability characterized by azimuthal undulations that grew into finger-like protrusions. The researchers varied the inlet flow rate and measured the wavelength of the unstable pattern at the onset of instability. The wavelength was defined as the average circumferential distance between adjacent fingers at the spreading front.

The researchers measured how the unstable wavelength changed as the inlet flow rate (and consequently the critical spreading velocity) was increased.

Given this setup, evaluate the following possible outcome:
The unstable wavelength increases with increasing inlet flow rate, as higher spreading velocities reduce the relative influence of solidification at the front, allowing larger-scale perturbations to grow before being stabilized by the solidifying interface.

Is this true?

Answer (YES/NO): YES